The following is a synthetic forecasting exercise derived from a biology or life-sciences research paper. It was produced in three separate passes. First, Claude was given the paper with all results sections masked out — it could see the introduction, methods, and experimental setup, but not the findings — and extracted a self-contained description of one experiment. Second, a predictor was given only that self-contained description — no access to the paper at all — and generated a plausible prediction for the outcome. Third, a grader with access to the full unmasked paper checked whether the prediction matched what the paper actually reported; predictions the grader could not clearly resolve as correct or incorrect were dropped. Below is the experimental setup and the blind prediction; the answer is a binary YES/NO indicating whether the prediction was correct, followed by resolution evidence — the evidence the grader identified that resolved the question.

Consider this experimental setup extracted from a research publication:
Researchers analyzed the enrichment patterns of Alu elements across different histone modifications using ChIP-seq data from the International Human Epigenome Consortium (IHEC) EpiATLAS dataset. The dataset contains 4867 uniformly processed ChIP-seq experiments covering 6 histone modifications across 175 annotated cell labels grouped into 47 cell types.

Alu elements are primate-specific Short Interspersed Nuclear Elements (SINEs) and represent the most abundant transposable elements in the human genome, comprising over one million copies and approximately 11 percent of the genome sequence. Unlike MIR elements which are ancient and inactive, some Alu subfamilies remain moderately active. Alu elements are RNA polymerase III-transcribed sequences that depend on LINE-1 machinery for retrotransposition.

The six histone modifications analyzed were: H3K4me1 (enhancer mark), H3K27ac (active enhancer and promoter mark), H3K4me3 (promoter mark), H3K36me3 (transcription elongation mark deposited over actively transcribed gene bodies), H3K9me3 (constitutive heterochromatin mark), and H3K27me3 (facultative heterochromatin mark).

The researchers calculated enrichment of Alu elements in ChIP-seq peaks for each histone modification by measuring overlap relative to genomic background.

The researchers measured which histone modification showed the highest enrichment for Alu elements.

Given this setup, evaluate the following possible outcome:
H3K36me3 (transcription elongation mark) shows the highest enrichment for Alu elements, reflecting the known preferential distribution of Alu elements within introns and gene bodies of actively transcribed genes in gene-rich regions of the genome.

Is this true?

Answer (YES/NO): YES